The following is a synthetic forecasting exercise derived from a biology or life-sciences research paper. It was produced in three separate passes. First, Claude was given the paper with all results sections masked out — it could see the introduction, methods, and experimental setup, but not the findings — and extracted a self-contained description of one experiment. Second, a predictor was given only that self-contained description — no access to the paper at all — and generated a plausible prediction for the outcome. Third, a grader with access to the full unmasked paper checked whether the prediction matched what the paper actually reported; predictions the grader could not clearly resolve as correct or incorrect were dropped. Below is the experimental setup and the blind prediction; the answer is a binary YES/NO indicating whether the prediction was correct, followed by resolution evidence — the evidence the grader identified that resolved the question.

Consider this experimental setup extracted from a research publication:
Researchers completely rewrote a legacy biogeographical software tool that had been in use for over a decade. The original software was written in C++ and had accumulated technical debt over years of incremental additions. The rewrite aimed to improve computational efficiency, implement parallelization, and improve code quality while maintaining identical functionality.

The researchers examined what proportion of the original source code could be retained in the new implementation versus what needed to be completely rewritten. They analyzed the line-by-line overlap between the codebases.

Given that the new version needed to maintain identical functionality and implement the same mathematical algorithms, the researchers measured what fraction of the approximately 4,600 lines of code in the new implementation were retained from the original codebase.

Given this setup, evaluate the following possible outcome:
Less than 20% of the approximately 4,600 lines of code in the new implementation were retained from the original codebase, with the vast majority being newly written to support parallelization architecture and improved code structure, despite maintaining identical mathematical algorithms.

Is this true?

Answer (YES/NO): YES